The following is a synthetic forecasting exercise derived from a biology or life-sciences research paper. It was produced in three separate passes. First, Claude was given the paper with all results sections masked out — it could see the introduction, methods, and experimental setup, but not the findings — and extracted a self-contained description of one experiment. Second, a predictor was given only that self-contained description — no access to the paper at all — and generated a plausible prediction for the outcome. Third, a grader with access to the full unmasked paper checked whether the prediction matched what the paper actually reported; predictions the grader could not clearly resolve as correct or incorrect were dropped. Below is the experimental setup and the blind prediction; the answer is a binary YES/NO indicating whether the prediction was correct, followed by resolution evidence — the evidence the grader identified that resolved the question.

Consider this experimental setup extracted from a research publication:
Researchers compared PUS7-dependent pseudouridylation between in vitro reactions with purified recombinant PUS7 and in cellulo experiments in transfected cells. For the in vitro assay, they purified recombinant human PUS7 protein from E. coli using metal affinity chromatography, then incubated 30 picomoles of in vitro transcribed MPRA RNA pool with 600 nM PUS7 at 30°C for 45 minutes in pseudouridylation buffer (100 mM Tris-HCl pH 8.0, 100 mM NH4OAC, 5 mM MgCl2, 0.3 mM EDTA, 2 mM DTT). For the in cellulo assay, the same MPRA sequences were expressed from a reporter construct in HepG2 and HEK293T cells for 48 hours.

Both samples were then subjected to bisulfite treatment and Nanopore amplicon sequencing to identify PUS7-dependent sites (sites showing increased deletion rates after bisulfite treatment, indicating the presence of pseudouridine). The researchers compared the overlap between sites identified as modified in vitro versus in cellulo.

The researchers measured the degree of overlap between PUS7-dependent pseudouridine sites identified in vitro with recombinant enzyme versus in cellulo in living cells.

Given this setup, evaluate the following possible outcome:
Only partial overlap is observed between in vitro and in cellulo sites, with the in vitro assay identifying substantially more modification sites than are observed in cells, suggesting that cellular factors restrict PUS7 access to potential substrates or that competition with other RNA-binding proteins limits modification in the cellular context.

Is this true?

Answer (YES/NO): YES